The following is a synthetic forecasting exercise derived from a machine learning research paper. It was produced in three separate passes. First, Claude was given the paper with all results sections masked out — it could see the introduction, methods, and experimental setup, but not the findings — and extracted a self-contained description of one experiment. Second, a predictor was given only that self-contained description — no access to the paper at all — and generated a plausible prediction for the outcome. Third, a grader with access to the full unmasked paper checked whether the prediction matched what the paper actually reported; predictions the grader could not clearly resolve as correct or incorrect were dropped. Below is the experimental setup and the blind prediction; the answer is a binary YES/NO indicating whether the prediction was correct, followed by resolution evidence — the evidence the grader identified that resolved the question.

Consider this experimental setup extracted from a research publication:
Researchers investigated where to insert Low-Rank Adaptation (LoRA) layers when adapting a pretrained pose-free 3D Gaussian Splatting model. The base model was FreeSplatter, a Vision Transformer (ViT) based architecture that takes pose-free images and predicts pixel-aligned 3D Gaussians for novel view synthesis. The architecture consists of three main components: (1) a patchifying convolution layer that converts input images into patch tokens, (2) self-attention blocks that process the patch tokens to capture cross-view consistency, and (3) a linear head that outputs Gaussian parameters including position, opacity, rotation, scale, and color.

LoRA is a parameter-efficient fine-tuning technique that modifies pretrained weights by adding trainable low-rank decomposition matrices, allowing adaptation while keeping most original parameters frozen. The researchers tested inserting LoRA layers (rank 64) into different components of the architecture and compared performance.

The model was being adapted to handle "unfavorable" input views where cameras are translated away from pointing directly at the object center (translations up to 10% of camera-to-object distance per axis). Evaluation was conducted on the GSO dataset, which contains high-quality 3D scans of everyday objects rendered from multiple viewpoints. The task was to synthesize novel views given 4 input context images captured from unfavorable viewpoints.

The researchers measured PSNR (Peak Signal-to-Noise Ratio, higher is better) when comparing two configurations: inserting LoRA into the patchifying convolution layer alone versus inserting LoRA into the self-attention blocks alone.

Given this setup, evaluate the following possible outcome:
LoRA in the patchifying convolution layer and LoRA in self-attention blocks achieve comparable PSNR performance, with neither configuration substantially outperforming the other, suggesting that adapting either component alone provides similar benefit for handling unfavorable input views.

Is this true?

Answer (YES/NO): NO